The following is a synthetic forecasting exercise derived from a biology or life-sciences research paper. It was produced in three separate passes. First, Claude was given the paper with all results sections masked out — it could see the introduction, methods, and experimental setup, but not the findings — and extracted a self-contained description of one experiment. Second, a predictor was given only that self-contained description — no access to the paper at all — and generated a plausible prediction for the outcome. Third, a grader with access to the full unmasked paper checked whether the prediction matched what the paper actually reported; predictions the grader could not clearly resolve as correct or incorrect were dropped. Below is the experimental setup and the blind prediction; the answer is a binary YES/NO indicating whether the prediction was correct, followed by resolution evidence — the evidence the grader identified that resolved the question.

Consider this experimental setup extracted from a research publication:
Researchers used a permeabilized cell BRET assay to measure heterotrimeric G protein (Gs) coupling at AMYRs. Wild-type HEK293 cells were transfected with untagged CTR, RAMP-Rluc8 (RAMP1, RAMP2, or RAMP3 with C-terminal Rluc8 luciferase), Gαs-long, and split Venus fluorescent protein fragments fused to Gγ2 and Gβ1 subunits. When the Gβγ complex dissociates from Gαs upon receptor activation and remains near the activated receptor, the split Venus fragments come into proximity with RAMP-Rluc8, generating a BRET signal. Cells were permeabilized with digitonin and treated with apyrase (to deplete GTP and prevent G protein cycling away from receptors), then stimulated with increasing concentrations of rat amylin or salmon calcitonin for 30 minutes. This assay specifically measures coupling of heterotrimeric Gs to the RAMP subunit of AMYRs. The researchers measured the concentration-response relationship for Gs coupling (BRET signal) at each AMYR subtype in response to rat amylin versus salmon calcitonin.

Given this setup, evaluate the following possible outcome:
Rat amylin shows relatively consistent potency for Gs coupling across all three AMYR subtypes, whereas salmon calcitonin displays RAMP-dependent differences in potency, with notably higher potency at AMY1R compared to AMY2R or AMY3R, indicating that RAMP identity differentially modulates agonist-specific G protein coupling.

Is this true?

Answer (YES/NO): NO